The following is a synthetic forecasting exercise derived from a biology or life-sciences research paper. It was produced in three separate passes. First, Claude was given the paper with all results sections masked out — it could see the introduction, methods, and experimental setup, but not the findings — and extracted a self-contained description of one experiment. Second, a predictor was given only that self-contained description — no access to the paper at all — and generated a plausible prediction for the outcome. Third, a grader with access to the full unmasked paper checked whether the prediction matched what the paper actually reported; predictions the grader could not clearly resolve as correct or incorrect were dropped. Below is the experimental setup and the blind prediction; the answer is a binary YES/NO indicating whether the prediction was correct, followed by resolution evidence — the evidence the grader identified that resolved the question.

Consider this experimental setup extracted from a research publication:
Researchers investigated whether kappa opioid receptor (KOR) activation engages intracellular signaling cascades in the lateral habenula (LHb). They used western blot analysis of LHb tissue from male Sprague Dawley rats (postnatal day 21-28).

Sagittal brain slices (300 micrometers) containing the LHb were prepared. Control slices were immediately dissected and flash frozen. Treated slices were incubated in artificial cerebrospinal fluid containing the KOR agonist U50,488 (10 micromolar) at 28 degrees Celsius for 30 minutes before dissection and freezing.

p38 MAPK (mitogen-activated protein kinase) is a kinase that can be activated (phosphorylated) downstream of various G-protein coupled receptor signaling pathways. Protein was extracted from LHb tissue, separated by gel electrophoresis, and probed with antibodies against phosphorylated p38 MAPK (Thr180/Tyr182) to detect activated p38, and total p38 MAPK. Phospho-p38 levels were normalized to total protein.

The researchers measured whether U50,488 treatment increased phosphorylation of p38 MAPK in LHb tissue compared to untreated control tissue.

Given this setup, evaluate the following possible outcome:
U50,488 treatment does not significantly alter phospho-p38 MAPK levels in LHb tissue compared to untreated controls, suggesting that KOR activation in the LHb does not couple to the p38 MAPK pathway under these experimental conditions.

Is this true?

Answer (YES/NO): NO